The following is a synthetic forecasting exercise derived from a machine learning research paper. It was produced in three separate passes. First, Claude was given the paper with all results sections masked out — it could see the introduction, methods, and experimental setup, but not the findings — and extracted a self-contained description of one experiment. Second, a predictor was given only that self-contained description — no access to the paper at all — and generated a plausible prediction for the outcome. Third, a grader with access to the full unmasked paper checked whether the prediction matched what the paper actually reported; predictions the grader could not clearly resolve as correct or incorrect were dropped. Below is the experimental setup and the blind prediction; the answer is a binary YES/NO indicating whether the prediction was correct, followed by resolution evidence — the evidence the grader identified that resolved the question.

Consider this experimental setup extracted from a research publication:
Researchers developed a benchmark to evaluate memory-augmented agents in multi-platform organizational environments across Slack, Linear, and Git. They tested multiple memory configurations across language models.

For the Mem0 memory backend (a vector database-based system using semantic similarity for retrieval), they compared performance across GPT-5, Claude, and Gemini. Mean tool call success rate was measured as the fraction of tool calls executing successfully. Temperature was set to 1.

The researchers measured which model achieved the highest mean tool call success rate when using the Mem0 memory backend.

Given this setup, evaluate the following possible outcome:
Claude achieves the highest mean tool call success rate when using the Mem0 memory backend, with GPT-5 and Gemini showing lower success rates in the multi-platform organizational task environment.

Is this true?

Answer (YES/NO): YES